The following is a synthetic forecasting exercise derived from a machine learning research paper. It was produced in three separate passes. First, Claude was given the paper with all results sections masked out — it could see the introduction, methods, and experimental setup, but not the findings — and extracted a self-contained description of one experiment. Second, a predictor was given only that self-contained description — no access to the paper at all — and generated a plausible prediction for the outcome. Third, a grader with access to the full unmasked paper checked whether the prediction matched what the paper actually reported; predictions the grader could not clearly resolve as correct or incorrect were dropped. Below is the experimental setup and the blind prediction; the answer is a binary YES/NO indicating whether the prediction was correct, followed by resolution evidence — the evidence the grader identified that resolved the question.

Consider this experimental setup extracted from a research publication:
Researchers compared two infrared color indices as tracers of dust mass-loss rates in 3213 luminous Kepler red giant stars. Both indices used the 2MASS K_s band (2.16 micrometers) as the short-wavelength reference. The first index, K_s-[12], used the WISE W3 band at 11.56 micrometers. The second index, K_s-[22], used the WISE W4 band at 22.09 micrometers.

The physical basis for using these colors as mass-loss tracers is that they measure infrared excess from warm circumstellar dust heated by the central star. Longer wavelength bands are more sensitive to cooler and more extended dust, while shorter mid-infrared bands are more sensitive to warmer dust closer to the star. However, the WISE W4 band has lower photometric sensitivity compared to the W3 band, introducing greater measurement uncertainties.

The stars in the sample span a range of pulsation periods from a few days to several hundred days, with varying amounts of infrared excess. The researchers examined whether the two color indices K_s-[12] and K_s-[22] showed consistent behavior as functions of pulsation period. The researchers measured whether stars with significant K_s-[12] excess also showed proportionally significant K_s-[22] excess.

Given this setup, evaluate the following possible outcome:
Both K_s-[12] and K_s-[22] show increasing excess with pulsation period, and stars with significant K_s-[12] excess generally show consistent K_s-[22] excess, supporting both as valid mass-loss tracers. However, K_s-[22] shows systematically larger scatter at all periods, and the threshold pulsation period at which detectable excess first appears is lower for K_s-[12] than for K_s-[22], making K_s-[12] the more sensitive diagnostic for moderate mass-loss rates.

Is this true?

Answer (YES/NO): NO